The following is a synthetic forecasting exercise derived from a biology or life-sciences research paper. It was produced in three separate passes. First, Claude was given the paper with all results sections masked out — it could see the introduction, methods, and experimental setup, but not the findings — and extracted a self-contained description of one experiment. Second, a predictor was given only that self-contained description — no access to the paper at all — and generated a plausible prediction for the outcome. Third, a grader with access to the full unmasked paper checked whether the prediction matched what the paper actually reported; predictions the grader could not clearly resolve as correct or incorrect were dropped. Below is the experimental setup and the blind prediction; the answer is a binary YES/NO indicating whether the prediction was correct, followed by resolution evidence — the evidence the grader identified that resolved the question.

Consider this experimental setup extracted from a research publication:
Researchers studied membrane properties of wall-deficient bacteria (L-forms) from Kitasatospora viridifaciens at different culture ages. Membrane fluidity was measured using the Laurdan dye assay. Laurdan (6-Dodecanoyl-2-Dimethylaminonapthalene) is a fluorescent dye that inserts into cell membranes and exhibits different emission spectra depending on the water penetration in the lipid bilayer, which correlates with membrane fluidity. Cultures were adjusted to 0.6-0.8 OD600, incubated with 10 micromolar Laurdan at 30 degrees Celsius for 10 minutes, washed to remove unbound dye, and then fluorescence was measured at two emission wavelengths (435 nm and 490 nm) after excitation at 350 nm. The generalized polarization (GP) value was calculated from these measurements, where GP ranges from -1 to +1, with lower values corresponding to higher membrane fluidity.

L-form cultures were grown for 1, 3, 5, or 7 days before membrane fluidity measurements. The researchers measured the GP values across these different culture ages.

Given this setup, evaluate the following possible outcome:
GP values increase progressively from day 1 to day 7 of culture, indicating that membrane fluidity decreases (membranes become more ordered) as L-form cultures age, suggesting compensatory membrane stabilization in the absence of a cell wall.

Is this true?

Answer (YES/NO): YES